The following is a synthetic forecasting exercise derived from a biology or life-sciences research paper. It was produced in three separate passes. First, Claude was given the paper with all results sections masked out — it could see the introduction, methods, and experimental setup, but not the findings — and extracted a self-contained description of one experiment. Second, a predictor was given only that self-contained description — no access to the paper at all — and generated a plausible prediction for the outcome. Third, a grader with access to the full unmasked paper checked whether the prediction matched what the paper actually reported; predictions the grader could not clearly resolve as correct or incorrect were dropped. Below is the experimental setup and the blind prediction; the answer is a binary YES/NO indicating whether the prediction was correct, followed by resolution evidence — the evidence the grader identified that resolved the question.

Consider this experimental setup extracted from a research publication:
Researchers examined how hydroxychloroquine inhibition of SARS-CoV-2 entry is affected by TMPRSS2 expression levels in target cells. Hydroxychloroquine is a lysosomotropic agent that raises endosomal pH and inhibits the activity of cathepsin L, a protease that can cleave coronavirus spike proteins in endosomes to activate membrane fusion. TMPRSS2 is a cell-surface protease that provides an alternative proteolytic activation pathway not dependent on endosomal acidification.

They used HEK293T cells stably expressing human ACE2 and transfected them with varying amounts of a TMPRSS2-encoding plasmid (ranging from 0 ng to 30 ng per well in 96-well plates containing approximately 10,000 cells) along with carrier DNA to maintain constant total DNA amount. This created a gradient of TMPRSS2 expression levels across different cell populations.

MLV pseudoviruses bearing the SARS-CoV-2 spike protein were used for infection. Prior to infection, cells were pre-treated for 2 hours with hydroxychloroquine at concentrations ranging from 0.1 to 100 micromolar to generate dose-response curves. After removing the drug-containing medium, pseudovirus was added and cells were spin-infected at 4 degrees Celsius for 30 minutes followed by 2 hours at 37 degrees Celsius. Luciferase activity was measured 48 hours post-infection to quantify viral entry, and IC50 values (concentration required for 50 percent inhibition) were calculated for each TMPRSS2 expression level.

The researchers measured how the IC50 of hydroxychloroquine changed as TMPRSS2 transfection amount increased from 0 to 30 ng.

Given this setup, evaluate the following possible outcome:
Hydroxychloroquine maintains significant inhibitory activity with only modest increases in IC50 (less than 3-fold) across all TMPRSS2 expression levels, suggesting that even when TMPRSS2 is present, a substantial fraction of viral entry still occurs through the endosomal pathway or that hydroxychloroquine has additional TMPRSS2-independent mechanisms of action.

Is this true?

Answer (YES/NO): NO